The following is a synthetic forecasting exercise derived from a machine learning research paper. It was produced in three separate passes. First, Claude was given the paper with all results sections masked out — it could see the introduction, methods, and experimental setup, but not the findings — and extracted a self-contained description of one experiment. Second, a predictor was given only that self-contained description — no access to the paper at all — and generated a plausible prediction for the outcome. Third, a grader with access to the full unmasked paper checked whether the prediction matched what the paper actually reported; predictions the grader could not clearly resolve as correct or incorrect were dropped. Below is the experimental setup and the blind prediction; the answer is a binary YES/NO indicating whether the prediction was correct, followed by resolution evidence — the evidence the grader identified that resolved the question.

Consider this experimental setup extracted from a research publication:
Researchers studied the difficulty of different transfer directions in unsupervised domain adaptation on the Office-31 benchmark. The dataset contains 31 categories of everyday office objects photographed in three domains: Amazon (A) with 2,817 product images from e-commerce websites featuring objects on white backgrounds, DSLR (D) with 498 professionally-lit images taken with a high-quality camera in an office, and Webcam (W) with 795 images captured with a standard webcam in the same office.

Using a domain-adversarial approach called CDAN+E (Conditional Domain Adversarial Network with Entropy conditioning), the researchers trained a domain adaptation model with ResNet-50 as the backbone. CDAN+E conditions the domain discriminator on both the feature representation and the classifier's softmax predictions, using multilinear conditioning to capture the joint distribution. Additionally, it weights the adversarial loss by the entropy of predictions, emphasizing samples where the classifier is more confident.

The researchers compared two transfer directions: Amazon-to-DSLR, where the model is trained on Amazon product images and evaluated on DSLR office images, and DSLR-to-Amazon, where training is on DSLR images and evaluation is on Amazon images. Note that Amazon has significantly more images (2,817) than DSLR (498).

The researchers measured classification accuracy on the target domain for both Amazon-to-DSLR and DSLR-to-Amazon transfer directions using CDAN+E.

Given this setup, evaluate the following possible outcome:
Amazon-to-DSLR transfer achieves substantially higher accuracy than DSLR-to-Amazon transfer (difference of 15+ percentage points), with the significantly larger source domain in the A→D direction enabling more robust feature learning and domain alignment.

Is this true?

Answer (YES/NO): YES